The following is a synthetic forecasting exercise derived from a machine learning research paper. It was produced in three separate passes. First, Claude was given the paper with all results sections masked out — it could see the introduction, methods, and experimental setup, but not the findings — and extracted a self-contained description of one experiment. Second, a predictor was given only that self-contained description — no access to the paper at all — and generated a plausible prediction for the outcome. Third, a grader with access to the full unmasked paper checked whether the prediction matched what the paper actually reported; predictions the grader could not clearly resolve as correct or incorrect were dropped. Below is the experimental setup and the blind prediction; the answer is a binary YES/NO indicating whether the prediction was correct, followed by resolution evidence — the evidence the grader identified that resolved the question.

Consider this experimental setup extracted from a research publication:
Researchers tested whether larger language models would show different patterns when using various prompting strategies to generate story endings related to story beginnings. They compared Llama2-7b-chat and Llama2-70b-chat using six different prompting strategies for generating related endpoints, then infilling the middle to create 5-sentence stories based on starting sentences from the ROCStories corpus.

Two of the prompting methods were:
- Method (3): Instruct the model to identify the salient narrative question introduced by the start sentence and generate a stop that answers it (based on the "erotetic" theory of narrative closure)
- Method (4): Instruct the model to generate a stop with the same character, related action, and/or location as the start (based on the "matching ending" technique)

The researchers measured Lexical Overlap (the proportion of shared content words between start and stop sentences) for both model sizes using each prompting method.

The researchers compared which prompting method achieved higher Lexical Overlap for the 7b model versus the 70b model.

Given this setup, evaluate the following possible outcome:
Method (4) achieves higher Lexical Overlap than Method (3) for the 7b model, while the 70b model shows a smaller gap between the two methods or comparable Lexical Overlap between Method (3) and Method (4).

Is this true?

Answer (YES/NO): NO